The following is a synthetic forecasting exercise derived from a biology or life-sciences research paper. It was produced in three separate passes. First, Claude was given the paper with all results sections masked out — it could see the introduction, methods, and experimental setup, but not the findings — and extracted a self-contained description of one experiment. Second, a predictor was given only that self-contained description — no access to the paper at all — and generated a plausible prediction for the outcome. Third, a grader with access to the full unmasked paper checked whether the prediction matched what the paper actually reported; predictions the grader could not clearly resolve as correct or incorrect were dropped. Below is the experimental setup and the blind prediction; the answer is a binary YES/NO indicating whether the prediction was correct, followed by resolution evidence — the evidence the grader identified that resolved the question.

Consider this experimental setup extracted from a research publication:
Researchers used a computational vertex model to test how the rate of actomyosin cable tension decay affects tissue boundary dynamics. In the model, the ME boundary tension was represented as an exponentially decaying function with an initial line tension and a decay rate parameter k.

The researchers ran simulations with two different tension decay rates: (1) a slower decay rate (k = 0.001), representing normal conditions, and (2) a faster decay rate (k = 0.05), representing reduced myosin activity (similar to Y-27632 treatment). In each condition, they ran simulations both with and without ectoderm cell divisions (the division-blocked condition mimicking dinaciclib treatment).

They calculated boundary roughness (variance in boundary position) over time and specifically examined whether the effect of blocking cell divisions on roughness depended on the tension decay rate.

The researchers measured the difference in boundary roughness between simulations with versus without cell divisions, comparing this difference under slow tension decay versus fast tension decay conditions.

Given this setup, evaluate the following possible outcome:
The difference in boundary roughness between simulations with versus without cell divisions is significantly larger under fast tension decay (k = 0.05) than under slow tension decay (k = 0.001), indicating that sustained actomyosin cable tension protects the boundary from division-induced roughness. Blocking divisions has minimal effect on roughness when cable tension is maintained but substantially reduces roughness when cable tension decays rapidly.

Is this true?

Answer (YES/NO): NO